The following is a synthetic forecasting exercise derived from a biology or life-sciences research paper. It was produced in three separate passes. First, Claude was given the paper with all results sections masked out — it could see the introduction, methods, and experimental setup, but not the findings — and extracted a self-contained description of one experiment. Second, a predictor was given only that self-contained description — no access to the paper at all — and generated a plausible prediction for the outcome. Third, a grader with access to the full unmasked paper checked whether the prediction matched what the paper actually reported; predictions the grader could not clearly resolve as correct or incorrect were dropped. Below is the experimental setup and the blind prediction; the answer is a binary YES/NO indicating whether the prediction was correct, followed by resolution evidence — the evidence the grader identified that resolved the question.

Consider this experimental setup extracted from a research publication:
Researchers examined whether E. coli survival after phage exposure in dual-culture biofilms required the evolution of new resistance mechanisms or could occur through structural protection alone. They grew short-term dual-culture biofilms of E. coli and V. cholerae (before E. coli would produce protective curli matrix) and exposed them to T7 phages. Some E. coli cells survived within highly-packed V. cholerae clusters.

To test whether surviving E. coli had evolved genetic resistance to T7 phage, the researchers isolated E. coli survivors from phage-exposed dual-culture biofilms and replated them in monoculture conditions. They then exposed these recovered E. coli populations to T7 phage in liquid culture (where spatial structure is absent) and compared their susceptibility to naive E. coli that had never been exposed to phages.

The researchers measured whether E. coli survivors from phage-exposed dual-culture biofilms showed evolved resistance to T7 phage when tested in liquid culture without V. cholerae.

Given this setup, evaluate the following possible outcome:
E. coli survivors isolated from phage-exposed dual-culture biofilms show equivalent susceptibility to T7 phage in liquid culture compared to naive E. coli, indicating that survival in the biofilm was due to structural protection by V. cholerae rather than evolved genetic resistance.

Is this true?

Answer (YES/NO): YES